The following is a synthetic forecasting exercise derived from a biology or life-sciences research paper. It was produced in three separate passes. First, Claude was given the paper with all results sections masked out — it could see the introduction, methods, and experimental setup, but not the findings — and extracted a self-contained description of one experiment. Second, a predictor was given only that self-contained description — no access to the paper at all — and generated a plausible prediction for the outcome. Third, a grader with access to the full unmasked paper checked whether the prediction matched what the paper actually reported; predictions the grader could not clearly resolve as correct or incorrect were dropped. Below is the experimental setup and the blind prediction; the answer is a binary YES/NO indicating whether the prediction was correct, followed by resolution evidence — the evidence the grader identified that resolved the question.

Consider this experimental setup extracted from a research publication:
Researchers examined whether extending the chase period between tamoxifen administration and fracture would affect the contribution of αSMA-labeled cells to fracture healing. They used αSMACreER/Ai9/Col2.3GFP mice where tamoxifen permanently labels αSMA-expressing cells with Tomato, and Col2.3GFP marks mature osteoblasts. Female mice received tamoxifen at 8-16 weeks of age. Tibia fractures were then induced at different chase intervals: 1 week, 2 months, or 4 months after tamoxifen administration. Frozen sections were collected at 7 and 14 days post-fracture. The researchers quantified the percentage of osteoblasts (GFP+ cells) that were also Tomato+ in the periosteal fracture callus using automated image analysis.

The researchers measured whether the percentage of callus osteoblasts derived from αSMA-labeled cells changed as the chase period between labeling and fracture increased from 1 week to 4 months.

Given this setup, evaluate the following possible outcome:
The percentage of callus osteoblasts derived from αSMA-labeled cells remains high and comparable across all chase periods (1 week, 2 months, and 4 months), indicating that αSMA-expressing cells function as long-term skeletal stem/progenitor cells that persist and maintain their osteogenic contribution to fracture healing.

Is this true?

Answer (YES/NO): NO